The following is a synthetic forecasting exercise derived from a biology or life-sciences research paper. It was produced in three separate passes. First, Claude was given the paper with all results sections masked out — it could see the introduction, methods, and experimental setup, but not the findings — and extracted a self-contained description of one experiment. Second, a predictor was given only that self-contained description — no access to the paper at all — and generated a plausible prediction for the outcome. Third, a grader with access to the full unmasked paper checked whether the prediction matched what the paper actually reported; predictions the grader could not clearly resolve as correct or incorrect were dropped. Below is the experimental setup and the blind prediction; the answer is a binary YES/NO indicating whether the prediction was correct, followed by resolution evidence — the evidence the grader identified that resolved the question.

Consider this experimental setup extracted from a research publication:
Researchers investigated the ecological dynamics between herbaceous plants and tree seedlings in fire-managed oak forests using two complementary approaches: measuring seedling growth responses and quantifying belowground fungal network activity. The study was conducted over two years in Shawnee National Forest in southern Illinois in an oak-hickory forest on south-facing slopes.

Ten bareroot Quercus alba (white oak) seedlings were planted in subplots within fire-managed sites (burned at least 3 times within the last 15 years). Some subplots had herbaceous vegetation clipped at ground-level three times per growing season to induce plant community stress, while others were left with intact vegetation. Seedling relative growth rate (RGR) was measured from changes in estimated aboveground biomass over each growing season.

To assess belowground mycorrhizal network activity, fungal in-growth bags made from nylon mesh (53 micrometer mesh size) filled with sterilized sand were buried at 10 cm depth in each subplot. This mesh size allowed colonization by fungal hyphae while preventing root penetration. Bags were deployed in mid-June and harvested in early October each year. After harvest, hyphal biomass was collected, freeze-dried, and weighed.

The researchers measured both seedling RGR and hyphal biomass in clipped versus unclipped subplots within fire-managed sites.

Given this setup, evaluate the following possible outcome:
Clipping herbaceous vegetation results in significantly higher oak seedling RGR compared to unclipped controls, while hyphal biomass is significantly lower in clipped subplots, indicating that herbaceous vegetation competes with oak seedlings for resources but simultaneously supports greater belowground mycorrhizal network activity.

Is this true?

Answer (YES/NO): NO